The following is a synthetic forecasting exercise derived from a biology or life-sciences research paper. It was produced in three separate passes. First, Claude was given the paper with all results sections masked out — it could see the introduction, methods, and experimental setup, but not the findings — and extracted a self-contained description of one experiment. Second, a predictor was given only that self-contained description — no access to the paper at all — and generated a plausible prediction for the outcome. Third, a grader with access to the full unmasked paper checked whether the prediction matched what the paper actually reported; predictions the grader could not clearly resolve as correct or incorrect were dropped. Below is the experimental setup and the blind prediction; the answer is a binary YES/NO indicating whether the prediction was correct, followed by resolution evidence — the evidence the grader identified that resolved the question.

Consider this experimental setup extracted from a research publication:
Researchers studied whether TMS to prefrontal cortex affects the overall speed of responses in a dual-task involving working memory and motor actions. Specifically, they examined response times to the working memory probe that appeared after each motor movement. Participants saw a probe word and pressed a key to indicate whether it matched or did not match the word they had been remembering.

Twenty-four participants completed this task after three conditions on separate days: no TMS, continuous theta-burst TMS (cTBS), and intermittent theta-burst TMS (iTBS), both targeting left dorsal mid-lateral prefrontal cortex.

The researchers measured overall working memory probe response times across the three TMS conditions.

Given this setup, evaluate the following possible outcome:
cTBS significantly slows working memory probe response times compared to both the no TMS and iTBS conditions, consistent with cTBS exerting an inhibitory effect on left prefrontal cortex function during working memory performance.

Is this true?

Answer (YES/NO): NO